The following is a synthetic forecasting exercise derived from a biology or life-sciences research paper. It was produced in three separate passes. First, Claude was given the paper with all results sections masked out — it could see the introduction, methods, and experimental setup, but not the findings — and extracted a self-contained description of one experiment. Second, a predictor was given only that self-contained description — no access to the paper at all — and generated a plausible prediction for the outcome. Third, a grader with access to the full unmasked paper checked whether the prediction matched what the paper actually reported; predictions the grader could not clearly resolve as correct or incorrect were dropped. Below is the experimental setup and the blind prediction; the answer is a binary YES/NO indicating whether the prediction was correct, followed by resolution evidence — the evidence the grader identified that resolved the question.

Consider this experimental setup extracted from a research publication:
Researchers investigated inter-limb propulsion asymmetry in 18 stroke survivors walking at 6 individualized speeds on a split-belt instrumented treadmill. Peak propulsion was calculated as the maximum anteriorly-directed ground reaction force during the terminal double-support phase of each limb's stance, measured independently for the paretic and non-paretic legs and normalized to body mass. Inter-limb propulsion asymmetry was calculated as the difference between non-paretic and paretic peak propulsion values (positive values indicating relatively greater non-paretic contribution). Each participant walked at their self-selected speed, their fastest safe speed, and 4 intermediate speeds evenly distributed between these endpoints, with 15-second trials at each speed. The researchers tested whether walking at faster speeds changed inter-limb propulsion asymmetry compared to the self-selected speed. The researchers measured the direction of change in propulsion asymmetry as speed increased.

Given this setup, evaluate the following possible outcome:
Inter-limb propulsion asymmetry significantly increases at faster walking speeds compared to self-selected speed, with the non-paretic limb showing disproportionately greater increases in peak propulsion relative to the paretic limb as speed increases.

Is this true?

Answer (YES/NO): NO